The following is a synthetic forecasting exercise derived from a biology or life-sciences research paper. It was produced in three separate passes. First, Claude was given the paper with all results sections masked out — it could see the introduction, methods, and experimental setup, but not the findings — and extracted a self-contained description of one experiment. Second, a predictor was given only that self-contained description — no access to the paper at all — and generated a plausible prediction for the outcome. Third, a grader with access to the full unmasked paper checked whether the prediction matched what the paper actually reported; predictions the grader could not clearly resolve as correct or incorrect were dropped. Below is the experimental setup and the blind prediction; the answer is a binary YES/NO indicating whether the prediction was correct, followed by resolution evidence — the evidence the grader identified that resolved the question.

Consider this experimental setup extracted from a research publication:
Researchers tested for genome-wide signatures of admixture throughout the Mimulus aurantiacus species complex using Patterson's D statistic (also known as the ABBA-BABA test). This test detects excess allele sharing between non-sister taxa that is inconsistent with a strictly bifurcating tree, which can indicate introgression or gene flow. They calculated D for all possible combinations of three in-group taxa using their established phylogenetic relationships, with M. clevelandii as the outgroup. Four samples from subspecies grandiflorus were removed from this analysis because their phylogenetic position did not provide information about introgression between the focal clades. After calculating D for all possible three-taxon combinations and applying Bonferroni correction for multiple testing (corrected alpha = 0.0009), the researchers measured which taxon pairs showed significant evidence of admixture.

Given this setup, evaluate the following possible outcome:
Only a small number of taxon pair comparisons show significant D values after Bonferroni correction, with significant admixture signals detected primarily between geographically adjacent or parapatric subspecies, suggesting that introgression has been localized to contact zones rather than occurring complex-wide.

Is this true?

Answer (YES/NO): NO